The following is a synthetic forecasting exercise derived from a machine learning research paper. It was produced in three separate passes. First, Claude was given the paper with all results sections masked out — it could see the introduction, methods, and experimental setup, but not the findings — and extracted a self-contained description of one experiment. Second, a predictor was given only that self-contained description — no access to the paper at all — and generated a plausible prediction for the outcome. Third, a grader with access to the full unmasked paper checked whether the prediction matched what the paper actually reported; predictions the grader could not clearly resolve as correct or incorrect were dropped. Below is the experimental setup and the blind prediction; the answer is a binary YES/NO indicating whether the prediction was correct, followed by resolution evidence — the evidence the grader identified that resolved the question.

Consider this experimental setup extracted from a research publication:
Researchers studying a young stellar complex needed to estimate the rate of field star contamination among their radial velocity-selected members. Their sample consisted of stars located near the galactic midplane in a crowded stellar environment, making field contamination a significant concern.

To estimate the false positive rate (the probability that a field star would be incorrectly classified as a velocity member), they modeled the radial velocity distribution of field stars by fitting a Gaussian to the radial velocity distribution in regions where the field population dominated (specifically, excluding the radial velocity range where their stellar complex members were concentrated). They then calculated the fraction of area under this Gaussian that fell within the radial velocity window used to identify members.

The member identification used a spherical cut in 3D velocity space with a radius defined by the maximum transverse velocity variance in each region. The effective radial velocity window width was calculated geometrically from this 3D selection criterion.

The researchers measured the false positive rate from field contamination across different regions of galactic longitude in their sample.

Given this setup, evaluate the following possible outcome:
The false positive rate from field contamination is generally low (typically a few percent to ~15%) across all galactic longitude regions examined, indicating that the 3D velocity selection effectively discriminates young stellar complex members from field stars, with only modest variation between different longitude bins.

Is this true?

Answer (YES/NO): NO